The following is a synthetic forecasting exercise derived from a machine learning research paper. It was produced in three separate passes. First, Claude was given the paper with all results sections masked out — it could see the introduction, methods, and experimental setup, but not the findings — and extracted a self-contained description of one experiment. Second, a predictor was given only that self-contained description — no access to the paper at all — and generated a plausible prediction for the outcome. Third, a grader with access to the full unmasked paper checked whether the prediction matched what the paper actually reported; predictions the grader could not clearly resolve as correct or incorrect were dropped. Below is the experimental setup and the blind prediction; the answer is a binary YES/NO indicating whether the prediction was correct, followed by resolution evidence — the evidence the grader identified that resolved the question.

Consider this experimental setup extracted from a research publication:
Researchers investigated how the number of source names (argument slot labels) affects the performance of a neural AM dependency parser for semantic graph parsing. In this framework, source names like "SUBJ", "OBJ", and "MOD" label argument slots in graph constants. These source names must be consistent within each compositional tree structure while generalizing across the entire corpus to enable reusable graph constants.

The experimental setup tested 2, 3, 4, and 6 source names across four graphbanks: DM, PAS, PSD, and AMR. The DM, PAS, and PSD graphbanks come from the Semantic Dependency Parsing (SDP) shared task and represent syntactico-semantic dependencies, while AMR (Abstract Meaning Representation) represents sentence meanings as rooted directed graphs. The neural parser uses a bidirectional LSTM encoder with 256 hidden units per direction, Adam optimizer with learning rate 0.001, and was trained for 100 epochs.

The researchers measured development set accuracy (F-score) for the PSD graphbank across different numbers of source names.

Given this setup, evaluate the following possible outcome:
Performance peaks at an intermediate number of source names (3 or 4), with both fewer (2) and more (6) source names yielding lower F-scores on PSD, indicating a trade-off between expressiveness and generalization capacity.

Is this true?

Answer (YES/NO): YES